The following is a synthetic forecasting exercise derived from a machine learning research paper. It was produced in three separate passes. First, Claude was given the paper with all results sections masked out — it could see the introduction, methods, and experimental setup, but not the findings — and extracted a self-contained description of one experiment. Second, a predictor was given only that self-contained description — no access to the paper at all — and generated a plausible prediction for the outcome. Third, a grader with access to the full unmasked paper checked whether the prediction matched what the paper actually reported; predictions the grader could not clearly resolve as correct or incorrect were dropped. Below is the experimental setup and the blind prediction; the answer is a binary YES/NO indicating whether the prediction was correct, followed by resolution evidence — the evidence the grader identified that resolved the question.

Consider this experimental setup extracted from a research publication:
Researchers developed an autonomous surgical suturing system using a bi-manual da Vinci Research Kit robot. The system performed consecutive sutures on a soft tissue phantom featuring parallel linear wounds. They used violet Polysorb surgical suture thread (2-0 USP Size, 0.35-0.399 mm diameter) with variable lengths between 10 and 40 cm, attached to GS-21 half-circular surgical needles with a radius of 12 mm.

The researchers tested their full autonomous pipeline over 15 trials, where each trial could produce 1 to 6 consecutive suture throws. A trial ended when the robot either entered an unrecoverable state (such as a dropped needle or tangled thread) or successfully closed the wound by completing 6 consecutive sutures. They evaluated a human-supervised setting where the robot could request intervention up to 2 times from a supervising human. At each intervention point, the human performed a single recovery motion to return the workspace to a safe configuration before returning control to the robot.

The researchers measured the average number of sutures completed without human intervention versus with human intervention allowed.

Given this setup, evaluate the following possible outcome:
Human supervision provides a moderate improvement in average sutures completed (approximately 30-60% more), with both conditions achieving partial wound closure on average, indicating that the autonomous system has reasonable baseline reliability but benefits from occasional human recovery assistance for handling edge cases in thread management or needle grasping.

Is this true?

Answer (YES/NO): YES